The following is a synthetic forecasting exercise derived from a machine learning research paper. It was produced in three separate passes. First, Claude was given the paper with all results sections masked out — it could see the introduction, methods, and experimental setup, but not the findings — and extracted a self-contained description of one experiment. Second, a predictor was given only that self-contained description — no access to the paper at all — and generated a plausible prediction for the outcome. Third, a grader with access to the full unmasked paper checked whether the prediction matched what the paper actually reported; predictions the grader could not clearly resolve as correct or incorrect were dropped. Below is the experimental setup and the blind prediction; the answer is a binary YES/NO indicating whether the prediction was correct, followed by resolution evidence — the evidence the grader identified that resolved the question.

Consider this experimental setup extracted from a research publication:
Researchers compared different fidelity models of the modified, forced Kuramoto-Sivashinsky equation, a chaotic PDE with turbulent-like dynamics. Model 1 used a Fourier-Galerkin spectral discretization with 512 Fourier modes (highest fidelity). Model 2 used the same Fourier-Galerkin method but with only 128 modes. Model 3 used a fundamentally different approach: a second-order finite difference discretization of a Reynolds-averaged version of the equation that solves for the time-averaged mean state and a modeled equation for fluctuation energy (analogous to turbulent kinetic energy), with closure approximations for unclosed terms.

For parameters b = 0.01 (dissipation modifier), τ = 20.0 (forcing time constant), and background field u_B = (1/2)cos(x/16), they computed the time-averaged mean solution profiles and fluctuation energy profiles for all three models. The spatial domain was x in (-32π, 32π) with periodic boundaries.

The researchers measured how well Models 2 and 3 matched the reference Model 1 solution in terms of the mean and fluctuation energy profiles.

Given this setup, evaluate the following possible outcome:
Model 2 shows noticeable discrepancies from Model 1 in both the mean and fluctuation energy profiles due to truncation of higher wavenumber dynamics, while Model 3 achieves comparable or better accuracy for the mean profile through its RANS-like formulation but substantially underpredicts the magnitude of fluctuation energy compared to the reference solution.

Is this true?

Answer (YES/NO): NO